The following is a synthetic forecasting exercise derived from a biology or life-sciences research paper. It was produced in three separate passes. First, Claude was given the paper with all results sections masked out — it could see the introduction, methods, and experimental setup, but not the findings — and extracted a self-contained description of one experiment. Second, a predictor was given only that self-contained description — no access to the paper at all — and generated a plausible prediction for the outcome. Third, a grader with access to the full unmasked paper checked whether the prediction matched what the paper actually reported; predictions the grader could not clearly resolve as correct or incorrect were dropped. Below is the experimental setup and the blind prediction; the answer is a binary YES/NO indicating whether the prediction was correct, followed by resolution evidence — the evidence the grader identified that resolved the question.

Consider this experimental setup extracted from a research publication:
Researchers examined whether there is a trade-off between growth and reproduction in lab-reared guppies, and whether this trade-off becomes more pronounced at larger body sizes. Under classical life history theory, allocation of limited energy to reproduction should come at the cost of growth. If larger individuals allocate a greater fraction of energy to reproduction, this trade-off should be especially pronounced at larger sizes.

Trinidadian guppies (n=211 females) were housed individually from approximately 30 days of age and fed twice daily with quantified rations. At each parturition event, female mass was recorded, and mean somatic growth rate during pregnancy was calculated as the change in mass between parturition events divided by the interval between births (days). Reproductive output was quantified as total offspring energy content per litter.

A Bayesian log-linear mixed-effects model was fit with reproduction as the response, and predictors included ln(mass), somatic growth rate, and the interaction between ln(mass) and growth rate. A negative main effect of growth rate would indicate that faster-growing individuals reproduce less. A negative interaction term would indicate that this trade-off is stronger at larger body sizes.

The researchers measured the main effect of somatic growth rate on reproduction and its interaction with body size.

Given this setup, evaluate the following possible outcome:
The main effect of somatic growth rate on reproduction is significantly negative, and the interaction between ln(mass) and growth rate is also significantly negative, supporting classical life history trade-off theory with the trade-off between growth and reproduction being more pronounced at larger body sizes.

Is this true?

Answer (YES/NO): NO